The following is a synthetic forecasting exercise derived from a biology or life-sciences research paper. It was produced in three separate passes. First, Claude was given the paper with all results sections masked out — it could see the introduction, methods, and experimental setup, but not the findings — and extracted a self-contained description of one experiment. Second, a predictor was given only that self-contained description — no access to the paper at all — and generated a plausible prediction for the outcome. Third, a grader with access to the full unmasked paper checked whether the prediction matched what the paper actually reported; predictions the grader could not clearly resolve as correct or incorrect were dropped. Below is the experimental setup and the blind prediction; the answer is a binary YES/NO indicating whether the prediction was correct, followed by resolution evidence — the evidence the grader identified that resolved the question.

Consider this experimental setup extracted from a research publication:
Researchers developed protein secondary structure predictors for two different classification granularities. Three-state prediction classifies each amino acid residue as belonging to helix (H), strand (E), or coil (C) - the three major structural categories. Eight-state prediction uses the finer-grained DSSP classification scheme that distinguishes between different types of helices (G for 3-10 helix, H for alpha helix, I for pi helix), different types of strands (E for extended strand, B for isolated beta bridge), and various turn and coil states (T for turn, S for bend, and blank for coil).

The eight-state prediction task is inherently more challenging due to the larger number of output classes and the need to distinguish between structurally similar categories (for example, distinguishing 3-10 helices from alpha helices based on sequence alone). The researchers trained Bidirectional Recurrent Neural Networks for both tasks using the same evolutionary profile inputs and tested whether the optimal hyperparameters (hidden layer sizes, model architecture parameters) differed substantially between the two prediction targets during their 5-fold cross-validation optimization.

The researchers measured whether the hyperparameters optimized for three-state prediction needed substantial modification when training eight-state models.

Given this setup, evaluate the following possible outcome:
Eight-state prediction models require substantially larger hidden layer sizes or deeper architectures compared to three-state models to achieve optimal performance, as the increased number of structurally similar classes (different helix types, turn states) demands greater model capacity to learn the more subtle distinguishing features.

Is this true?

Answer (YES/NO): NO